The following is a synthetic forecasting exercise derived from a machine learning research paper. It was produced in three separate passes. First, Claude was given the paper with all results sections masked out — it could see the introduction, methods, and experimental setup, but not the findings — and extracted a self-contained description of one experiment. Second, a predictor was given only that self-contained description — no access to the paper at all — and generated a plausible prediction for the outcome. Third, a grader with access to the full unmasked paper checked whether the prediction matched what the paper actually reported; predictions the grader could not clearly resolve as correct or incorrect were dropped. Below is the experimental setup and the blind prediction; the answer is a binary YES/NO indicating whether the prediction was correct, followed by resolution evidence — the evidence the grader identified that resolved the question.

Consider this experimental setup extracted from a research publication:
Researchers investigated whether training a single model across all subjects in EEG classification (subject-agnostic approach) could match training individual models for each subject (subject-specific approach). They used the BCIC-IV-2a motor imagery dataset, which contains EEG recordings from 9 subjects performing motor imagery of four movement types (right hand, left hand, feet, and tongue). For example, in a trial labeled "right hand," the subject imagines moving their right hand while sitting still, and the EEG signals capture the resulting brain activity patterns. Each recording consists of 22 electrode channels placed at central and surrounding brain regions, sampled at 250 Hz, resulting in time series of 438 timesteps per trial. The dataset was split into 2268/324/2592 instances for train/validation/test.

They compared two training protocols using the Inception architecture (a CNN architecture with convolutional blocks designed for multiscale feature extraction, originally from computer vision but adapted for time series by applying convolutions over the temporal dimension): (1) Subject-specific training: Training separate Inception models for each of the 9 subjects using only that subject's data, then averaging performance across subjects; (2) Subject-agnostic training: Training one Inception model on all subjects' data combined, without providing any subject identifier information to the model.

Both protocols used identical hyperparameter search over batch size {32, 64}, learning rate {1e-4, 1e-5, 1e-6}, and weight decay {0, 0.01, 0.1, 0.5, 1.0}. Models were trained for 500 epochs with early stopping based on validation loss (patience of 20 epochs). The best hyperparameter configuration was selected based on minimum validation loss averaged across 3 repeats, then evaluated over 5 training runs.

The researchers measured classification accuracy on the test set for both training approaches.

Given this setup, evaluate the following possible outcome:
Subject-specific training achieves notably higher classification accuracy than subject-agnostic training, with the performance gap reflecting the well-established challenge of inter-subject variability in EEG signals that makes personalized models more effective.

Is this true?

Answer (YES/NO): YES